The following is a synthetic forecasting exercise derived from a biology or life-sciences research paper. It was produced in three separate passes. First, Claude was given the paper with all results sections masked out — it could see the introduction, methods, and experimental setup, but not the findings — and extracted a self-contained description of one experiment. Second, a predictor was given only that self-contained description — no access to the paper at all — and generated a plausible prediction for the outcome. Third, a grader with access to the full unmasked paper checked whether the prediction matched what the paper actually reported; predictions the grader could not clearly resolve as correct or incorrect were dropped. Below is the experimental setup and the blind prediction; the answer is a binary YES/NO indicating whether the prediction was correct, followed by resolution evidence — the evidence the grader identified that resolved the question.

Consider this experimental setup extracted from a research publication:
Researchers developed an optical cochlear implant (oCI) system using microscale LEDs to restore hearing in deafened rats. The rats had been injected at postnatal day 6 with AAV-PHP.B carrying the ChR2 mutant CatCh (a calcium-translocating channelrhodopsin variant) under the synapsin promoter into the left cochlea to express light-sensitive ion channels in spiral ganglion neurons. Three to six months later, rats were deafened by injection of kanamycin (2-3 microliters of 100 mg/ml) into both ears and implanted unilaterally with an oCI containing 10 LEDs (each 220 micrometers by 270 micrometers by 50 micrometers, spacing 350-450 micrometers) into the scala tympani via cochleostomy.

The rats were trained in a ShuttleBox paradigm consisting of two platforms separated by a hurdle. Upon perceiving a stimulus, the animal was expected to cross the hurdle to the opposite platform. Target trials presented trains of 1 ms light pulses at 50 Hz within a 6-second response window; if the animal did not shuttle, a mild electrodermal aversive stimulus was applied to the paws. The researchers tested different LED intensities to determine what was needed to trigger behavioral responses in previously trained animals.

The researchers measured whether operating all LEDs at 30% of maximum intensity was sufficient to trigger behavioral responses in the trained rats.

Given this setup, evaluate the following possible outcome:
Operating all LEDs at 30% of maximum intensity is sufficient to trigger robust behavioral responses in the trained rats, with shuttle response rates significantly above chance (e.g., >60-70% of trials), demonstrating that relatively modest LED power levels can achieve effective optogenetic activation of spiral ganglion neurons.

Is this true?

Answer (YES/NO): YES